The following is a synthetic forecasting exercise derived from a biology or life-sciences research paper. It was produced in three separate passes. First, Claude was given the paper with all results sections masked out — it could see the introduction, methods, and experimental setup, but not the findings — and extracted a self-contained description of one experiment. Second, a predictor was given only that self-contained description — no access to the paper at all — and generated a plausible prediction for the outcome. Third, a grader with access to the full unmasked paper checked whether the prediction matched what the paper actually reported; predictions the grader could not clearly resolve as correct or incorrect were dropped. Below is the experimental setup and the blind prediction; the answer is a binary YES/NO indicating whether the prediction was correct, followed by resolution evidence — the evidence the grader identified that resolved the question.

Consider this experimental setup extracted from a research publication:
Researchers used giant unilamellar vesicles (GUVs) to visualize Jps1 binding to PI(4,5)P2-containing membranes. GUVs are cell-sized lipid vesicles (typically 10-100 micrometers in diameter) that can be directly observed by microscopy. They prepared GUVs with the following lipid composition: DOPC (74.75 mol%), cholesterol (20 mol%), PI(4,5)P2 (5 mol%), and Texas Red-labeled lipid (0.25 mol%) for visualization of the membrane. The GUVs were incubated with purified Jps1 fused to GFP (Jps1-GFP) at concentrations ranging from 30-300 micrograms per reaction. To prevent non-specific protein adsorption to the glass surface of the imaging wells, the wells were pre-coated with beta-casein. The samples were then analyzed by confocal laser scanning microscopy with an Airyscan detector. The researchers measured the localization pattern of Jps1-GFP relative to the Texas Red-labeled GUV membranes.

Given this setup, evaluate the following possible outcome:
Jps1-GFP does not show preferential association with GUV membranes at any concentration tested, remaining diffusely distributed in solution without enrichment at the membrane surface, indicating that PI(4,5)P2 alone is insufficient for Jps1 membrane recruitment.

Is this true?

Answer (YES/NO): NO